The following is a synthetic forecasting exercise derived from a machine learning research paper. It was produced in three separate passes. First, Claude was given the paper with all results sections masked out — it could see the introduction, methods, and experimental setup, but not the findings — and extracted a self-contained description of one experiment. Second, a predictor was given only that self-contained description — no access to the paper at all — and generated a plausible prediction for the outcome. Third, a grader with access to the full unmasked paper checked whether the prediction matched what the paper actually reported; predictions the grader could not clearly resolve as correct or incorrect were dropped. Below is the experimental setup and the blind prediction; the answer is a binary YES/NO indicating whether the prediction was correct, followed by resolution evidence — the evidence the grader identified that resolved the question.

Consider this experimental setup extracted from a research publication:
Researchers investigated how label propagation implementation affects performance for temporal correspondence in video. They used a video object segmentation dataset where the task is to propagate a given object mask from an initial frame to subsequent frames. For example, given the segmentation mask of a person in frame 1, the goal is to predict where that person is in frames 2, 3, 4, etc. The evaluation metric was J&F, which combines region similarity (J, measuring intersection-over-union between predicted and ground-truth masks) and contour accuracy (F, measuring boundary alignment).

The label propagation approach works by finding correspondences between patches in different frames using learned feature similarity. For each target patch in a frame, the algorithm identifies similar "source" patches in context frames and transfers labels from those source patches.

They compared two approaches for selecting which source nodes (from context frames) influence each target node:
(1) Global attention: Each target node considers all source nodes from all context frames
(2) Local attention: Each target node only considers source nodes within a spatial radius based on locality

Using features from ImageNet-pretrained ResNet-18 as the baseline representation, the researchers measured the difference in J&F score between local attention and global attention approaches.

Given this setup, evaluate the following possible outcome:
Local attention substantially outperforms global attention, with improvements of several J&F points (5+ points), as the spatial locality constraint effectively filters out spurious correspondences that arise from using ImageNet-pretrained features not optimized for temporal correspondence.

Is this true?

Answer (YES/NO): NO